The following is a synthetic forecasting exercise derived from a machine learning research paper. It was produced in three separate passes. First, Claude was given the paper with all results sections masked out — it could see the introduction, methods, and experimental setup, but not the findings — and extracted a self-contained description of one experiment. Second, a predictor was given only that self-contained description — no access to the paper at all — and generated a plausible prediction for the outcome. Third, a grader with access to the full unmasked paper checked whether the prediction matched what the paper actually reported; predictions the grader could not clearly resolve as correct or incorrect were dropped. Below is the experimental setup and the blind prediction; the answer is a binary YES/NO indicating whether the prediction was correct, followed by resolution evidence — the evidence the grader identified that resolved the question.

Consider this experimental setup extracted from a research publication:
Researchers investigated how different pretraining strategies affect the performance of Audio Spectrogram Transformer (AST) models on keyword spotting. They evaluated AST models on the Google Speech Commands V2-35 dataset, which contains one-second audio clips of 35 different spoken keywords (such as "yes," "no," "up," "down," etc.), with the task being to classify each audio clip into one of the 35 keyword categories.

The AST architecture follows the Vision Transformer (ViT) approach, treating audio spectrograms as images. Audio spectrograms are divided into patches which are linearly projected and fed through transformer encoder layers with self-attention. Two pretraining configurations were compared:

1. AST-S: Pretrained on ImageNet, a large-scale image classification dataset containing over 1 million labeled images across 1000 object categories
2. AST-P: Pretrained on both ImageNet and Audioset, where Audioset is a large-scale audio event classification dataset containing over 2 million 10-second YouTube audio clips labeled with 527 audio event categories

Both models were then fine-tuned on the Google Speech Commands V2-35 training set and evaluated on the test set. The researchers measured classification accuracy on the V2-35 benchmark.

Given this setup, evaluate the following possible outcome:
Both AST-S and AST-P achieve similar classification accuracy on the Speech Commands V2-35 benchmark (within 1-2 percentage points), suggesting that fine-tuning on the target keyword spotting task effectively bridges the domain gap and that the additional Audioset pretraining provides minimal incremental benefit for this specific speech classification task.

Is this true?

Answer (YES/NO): YES